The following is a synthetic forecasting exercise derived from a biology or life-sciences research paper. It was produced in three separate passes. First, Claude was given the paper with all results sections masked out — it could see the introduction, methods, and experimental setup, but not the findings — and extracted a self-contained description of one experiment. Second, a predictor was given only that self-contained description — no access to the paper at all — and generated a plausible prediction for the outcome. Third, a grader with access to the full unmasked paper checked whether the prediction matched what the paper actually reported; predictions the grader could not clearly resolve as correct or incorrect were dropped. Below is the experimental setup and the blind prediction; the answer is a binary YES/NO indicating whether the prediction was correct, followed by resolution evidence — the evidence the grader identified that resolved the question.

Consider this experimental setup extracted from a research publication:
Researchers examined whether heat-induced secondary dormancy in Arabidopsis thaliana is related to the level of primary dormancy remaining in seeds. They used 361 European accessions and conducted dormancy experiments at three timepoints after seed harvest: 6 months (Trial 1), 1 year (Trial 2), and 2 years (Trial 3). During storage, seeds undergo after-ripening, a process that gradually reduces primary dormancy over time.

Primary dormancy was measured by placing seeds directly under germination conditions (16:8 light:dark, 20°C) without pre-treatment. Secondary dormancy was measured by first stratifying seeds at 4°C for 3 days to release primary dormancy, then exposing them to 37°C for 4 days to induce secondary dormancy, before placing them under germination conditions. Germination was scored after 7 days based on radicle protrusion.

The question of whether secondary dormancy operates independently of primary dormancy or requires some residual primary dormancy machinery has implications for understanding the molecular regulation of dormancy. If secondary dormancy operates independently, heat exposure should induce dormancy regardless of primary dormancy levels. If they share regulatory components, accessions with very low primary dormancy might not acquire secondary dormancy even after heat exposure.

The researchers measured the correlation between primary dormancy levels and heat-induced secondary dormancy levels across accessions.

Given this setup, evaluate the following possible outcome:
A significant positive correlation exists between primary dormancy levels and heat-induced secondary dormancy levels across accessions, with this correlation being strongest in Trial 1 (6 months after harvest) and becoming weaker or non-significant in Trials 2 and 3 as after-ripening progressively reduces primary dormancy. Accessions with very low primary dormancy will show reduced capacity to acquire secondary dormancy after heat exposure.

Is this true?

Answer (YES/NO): YES